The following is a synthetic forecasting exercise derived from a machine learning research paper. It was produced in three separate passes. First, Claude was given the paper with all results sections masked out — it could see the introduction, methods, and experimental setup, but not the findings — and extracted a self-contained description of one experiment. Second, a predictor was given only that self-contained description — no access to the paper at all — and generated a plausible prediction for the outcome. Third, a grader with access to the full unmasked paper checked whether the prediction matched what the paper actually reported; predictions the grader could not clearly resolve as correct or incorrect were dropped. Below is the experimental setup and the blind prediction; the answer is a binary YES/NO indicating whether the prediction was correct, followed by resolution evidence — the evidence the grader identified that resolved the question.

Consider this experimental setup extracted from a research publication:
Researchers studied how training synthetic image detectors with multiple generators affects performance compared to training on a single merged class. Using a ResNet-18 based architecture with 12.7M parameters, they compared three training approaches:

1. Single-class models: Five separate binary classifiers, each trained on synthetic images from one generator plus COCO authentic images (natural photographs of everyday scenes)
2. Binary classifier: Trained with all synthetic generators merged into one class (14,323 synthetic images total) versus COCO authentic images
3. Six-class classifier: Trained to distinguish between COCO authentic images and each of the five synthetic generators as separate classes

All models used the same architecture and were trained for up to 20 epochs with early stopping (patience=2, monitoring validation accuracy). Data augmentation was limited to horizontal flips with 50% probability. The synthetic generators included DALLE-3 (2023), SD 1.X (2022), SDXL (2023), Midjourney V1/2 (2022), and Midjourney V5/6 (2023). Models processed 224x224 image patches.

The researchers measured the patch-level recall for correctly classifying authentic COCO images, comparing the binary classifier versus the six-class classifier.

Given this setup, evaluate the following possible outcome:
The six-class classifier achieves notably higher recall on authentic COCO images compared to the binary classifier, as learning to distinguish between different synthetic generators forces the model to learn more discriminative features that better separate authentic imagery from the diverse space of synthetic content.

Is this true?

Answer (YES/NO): YES